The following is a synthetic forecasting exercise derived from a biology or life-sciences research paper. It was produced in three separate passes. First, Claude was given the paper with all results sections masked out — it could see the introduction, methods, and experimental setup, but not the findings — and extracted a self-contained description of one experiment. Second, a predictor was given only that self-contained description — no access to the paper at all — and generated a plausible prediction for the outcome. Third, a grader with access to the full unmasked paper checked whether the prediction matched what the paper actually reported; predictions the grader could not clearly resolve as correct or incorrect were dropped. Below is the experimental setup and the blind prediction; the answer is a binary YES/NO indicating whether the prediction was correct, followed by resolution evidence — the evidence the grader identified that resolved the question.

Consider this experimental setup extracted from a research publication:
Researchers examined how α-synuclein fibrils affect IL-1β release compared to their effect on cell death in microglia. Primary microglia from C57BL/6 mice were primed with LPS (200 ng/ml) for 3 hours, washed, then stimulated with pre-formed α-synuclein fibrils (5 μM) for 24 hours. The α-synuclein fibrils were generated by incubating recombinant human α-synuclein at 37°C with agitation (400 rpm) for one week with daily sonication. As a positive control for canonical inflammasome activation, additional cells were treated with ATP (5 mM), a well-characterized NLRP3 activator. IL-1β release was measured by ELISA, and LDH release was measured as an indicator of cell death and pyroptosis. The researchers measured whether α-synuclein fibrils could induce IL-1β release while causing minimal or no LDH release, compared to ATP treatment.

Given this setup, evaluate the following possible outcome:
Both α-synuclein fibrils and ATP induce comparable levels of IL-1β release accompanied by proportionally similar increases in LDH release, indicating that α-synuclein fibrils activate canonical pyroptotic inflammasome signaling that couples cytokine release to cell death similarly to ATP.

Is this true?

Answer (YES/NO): NO